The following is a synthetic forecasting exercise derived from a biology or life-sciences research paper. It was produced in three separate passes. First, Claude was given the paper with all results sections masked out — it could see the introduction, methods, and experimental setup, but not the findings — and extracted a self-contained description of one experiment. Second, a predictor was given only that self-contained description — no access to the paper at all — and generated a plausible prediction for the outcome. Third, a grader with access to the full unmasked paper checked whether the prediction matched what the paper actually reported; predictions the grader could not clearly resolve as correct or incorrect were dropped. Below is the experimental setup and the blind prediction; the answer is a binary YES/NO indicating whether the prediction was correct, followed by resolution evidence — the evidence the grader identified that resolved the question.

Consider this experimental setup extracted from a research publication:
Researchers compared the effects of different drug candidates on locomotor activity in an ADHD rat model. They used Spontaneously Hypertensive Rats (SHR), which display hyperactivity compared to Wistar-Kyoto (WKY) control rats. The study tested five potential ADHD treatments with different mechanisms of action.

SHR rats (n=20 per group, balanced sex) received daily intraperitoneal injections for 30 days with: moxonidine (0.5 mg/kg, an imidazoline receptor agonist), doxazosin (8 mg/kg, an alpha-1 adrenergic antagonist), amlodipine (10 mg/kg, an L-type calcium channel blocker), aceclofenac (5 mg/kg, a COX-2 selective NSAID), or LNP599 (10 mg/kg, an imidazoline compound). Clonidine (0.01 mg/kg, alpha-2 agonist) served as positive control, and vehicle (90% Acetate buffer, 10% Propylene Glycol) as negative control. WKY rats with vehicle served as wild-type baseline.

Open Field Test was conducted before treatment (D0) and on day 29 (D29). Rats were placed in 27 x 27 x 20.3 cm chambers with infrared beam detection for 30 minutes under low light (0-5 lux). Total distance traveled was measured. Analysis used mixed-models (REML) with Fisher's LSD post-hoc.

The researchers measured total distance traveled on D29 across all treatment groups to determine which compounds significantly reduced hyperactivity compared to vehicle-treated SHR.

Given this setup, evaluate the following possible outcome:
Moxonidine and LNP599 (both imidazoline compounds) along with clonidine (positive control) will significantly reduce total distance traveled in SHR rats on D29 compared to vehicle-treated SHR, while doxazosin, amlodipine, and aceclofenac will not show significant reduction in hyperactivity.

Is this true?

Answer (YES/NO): NO